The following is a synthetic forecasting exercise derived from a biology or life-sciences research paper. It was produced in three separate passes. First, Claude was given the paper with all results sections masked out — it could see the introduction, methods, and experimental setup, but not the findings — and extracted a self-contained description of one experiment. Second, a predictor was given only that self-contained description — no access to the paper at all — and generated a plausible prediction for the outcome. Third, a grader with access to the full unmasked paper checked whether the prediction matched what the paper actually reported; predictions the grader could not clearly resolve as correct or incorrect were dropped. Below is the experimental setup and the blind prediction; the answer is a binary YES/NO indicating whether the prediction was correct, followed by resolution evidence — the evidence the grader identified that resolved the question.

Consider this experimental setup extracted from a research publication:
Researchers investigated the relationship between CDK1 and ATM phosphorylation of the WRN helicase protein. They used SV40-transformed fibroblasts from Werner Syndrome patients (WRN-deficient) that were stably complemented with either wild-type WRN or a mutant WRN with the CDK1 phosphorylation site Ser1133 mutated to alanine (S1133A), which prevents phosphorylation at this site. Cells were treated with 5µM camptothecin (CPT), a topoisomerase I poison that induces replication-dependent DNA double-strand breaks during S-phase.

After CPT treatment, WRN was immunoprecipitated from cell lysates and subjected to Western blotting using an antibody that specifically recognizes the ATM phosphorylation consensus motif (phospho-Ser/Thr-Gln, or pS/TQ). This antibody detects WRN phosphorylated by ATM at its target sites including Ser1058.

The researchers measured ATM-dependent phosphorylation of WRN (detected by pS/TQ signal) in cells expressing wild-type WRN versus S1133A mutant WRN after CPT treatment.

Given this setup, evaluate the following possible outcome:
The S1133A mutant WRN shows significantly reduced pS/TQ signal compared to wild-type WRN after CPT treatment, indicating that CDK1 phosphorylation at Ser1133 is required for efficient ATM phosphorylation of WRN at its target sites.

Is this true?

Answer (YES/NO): YES